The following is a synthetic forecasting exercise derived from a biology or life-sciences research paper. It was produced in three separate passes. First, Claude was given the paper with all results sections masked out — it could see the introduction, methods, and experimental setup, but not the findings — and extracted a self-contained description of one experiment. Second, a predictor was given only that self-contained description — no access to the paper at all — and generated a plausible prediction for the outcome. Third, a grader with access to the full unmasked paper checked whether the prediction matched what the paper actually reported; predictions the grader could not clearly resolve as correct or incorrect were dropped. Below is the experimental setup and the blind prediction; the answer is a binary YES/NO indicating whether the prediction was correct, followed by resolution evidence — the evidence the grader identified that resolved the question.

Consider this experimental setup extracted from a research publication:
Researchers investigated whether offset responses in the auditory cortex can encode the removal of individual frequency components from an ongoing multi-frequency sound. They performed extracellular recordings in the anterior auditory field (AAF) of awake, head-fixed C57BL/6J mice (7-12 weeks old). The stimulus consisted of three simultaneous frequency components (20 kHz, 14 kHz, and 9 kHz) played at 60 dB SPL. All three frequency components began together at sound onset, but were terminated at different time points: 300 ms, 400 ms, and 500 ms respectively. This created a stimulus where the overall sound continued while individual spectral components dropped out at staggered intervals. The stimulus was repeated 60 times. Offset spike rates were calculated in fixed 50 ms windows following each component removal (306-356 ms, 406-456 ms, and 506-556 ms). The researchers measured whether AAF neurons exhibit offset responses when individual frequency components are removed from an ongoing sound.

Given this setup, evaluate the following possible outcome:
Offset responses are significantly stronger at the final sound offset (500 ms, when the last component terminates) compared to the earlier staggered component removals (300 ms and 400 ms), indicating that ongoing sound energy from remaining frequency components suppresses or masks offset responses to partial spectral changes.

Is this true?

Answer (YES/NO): NO